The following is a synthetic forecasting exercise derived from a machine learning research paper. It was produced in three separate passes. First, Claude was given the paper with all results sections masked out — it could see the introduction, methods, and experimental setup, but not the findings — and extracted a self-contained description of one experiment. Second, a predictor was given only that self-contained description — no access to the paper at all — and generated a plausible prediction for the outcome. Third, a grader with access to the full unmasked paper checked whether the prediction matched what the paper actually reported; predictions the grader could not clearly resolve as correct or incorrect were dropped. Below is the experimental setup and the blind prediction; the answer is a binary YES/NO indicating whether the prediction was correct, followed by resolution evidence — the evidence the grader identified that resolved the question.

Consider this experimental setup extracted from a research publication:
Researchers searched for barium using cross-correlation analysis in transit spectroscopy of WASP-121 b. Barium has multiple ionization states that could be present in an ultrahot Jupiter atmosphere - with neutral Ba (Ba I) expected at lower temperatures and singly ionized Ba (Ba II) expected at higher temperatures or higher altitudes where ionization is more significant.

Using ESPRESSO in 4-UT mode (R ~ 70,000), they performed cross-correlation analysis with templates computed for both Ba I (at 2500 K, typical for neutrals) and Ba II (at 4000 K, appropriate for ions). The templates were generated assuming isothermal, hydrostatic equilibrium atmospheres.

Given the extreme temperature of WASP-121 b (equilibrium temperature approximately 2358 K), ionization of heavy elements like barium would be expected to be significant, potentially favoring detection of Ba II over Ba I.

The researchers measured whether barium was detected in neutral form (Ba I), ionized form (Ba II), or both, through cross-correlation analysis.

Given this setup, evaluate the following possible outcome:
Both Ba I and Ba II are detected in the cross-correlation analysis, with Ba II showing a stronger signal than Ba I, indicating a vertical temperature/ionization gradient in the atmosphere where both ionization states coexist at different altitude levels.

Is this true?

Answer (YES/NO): NO